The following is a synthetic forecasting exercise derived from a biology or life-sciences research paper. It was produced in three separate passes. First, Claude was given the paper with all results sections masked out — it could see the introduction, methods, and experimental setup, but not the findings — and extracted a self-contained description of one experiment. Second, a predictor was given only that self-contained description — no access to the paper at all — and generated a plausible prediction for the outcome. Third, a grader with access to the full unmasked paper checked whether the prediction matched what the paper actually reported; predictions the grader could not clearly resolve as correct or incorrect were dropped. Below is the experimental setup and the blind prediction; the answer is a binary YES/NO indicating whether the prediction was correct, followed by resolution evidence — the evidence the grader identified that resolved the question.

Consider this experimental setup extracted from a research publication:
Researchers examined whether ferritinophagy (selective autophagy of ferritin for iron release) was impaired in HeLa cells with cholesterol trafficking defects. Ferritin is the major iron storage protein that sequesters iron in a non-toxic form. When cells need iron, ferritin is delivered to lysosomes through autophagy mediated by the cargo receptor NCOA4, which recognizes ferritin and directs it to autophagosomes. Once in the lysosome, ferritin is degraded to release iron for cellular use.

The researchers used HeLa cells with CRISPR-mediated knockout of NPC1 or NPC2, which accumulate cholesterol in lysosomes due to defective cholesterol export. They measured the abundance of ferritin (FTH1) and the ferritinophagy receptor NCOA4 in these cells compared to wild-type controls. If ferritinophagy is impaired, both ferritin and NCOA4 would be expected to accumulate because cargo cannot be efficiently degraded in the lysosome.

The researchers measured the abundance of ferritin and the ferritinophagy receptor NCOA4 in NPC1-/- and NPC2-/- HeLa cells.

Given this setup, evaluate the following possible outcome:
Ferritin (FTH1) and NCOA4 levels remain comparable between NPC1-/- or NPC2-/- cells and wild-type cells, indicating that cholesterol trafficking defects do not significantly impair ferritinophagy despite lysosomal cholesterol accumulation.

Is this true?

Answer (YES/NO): NO